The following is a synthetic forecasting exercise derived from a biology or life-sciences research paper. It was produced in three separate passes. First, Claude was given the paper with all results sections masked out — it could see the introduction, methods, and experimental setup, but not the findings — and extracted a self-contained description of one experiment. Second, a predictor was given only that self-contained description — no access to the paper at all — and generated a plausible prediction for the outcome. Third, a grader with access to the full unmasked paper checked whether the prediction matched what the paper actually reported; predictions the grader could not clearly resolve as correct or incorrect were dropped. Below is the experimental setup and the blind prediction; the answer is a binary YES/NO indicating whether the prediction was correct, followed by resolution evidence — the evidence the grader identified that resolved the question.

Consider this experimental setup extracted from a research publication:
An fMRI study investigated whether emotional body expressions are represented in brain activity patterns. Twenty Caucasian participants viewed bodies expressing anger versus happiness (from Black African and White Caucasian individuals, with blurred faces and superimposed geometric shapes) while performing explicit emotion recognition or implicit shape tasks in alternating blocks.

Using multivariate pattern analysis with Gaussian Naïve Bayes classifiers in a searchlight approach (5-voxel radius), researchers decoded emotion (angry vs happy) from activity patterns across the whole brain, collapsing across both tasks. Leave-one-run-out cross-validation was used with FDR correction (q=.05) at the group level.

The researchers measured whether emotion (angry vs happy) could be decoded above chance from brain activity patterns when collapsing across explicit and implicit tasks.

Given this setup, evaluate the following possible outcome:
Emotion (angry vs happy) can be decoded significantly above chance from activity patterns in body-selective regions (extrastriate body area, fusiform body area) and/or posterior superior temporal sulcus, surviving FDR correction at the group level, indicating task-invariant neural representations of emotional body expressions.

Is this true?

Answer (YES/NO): NO